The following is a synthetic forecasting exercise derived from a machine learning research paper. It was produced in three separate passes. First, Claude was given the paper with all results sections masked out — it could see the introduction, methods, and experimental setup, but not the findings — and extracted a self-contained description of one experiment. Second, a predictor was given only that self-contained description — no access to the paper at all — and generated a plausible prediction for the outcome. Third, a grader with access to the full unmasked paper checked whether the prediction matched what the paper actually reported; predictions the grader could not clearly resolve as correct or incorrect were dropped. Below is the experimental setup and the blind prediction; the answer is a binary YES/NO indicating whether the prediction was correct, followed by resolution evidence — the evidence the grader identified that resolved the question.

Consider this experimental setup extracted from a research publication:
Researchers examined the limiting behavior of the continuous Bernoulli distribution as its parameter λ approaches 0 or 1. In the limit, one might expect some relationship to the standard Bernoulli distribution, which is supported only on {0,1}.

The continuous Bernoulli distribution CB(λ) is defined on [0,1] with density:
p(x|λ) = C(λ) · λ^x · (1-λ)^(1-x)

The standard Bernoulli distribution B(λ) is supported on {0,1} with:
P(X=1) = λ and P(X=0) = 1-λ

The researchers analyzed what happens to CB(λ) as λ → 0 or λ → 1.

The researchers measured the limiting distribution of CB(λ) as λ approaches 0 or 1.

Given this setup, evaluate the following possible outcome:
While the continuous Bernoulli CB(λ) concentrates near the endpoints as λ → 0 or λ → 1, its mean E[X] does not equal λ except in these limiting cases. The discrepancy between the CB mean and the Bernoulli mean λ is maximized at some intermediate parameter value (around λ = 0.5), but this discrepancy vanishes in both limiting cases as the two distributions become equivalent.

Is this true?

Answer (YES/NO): NO